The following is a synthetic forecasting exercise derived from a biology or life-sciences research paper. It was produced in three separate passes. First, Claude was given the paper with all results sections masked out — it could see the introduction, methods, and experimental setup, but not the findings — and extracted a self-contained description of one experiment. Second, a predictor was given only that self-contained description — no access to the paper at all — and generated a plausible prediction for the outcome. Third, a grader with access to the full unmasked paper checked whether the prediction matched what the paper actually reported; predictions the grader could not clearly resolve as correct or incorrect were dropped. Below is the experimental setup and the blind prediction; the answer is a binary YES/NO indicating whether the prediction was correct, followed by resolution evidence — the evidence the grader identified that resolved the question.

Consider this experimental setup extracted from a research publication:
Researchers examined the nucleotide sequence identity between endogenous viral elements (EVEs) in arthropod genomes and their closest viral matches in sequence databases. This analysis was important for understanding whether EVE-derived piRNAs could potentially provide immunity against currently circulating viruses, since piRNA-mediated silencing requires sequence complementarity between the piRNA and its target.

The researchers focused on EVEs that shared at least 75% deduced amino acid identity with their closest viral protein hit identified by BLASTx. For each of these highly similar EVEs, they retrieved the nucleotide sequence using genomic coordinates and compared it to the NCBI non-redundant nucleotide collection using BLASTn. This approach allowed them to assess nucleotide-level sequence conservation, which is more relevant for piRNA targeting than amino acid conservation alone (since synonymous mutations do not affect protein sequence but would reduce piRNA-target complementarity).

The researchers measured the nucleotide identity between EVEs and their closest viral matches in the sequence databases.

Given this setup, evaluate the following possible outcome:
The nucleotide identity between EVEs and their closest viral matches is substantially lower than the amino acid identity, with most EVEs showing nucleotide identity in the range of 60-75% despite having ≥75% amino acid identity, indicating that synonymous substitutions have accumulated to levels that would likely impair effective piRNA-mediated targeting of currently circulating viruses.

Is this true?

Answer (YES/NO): NO